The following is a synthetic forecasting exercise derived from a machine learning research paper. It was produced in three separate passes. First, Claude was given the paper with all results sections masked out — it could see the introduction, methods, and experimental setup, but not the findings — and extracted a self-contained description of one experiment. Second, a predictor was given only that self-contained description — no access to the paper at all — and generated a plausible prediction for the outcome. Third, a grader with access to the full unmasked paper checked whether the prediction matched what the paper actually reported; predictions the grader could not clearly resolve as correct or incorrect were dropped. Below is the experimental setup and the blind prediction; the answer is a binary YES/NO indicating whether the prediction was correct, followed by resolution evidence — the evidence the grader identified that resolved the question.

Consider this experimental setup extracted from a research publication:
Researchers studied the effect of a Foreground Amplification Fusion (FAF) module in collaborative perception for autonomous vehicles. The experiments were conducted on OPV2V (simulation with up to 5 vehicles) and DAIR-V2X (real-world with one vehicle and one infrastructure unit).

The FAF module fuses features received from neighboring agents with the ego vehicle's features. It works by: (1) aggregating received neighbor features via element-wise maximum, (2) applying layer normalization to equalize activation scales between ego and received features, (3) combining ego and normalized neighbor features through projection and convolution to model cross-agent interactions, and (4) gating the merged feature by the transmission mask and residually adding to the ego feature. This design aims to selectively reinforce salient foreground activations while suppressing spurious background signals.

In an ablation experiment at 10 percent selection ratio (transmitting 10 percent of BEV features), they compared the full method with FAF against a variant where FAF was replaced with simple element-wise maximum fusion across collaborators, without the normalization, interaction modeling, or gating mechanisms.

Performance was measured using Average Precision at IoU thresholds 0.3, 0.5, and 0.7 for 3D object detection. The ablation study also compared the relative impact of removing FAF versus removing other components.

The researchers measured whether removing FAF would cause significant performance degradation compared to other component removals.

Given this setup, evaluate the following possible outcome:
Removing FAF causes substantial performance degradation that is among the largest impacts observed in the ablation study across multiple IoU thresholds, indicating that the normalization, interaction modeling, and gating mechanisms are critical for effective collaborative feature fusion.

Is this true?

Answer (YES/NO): YES